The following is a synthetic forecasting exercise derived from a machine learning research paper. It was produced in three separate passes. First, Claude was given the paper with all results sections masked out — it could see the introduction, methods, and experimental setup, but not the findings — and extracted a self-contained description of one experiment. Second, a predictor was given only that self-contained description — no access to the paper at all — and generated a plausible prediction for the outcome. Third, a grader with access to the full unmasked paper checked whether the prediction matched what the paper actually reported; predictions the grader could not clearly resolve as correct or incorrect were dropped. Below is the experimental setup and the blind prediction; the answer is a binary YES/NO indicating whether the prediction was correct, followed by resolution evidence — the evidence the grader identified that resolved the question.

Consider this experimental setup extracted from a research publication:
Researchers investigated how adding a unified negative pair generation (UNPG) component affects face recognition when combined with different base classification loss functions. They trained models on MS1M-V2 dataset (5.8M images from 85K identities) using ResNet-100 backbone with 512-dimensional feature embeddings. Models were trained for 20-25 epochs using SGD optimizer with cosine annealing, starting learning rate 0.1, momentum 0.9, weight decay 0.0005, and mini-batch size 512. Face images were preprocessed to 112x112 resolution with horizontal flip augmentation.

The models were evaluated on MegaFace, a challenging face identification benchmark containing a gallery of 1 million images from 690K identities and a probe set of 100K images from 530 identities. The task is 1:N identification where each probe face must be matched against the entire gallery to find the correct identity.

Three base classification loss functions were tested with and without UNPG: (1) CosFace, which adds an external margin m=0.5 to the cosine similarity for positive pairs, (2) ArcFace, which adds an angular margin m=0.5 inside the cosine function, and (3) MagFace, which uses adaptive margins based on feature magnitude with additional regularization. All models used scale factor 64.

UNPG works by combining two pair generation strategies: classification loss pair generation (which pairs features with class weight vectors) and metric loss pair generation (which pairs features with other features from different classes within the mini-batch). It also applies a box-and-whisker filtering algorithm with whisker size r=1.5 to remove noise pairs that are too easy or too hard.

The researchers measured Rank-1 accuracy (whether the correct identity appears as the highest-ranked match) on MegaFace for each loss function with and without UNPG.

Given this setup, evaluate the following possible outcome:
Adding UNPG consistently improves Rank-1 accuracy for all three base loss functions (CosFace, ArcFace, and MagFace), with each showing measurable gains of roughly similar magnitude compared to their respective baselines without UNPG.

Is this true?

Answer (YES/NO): NO